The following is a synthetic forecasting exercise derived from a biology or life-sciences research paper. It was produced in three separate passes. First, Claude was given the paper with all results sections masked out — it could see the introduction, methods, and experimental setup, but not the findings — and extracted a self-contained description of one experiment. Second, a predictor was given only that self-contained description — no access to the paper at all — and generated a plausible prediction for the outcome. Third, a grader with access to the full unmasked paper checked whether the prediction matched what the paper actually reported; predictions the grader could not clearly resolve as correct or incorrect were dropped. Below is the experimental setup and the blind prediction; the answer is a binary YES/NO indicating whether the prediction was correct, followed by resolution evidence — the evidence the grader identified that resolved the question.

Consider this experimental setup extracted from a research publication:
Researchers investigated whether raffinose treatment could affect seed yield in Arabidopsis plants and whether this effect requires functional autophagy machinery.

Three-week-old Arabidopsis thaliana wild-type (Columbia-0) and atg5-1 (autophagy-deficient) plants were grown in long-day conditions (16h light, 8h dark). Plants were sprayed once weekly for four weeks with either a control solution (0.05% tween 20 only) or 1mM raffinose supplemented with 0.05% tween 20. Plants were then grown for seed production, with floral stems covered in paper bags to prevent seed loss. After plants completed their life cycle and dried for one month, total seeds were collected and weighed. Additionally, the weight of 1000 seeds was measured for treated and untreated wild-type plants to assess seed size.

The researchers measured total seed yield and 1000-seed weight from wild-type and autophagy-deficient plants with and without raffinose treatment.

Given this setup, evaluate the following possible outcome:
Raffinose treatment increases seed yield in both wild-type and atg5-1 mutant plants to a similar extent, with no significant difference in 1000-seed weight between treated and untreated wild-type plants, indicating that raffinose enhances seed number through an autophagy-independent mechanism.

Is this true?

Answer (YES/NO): NO